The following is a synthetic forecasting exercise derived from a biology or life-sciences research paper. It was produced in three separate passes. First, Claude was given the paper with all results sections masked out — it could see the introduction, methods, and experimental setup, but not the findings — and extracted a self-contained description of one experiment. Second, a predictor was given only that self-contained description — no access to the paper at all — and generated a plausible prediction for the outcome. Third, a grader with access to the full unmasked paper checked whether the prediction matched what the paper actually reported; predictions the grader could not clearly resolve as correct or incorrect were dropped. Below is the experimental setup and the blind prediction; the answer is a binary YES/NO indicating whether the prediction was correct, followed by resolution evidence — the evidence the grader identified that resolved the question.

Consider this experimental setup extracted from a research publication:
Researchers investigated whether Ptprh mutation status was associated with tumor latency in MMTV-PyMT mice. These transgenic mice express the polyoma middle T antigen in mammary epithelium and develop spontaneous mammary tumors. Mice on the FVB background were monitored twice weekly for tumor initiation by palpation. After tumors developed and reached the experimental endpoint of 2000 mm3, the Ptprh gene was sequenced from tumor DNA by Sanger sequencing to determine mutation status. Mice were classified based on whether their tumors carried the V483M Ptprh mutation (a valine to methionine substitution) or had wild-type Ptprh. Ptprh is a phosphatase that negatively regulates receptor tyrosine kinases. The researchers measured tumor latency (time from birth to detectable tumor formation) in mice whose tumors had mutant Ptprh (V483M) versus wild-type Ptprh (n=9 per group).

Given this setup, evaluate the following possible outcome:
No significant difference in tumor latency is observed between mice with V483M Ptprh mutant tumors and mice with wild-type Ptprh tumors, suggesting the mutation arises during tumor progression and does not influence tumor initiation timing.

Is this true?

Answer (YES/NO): NO